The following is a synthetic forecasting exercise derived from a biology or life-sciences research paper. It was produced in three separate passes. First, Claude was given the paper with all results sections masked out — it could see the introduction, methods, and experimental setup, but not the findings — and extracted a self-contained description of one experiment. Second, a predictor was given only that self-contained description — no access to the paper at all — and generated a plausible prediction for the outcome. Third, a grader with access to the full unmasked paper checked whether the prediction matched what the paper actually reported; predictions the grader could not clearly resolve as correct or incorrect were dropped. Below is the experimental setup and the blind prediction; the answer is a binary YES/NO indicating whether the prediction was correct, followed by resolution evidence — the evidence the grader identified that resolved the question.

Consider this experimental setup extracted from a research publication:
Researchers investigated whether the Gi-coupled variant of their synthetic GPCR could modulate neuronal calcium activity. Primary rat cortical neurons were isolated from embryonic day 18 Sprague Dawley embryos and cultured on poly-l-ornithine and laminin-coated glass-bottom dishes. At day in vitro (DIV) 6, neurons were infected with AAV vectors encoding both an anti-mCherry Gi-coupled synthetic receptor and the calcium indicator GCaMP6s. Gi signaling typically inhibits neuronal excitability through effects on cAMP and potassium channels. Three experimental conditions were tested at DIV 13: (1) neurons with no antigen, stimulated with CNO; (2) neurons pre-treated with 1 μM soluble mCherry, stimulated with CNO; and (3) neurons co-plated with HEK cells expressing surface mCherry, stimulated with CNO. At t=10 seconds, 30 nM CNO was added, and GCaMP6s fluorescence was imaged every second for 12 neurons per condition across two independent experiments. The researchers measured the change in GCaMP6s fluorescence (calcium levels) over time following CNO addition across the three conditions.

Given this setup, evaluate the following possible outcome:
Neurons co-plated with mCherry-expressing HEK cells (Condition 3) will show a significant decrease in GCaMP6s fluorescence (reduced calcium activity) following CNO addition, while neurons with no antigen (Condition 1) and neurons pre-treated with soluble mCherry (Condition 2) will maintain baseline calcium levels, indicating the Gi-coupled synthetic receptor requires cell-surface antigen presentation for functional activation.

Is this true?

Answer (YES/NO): NO